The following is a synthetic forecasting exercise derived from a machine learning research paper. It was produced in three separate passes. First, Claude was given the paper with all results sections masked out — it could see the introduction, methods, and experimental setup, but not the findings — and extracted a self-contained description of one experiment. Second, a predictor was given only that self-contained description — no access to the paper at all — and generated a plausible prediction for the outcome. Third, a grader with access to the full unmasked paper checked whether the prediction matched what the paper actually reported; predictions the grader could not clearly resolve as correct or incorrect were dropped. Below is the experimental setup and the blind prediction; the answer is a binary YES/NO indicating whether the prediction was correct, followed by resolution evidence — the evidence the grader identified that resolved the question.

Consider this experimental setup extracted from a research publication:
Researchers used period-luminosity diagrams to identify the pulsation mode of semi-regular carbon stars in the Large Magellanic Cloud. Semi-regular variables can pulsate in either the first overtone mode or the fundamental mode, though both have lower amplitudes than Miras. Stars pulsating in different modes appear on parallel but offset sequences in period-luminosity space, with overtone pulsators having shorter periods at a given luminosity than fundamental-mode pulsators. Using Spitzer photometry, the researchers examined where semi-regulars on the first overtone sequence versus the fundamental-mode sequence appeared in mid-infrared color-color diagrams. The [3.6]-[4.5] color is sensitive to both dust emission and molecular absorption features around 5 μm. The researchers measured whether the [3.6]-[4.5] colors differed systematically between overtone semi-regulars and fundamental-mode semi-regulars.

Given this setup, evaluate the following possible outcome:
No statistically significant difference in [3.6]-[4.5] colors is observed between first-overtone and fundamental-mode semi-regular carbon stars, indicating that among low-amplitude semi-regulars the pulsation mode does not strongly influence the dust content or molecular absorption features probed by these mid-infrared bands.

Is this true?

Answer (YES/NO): YES